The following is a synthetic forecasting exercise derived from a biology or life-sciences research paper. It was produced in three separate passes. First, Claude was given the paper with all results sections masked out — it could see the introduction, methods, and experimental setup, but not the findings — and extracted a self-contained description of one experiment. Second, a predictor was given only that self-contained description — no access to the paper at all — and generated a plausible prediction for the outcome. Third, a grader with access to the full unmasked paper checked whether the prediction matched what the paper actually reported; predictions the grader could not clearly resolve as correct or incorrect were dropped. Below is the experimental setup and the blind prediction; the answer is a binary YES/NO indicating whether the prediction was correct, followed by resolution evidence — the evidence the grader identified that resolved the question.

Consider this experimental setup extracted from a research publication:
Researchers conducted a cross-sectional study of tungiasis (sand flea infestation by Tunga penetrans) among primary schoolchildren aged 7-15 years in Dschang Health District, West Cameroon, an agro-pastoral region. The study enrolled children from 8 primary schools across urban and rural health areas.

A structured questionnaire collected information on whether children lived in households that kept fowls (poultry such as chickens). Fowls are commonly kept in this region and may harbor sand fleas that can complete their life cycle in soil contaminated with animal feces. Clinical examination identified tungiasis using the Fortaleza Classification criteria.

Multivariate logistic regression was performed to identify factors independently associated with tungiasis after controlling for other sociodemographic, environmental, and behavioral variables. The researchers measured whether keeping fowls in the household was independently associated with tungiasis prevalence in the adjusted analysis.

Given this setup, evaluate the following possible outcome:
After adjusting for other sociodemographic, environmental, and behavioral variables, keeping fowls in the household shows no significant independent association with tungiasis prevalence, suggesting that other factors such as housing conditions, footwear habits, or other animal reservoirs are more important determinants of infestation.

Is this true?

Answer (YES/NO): YES